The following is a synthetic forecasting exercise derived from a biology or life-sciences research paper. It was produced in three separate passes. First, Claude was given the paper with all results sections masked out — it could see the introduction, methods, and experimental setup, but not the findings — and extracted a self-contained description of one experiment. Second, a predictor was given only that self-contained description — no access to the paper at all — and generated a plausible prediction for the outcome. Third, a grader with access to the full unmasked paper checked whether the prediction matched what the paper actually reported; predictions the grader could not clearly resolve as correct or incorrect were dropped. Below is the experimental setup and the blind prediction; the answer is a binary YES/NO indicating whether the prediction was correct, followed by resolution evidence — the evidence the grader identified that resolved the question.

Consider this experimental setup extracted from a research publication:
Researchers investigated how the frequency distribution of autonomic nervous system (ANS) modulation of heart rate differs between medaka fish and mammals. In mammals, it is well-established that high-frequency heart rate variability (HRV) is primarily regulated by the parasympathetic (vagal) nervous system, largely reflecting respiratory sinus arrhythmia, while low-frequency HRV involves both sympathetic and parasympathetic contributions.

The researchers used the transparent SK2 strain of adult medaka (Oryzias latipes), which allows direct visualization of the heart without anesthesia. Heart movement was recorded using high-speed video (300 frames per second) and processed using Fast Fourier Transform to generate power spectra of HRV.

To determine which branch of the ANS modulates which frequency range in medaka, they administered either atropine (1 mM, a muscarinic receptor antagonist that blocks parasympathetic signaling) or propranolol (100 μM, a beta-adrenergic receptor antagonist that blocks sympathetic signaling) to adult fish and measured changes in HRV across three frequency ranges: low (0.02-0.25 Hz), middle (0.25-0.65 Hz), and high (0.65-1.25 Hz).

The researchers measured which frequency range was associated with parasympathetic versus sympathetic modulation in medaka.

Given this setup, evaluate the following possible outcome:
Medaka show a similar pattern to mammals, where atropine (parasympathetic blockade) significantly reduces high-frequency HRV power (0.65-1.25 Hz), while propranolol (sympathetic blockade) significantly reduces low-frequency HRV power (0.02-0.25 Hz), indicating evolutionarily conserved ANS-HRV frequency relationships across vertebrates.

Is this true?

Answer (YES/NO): NO